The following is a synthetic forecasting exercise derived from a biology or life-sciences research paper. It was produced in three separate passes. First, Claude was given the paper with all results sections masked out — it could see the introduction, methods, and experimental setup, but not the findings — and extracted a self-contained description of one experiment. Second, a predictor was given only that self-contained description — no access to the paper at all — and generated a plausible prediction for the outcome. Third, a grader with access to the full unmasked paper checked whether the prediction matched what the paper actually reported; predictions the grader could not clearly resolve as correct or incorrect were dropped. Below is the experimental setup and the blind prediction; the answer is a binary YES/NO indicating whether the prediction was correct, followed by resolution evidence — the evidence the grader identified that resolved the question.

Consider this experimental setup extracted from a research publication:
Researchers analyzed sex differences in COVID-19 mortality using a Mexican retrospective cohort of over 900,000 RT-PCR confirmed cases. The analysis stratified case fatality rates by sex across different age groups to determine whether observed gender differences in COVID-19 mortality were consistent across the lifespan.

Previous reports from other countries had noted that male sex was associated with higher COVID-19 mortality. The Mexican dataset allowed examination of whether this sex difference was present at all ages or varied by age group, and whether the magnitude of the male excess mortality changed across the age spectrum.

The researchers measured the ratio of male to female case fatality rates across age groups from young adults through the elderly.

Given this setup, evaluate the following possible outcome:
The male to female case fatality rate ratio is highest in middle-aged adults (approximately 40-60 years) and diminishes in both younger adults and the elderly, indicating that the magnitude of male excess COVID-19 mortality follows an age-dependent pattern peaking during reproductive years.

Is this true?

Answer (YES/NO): NO